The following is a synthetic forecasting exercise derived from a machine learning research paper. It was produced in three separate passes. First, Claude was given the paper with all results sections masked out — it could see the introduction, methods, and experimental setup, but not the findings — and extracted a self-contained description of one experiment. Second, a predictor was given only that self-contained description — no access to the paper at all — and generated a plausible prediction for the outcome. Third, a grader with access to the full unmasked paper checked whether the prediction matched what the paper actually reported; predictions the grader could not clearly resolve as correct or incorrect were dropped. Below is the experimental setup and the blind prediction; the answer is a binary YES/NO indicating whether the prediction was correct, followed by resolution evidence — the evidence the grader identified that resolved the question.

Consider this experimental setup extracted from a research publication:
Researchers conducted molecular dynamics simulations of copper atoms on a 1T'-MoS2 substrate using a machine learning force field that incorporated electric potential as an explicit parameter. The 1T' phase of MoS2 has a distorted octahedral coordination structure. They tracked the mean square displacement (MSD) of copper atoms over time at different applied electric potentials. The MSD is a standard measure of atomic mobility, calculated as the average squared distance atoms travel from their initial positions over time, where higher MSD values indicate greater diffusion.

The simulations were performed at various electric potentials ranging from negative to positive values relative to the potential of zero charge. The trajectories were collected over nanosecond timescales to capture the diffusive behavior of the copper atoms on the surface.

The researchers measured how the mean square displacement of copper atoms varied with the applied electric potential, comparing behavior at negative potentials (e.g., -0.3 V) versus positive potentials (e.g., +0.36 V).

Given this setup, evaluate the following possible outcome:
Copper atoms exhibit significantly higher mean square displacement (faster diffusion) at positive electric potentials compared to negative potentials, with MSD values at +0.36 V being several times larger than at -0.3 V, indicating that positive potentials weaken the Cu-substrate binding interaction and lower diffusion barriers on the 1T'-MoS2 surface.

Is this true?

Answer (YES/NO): NO